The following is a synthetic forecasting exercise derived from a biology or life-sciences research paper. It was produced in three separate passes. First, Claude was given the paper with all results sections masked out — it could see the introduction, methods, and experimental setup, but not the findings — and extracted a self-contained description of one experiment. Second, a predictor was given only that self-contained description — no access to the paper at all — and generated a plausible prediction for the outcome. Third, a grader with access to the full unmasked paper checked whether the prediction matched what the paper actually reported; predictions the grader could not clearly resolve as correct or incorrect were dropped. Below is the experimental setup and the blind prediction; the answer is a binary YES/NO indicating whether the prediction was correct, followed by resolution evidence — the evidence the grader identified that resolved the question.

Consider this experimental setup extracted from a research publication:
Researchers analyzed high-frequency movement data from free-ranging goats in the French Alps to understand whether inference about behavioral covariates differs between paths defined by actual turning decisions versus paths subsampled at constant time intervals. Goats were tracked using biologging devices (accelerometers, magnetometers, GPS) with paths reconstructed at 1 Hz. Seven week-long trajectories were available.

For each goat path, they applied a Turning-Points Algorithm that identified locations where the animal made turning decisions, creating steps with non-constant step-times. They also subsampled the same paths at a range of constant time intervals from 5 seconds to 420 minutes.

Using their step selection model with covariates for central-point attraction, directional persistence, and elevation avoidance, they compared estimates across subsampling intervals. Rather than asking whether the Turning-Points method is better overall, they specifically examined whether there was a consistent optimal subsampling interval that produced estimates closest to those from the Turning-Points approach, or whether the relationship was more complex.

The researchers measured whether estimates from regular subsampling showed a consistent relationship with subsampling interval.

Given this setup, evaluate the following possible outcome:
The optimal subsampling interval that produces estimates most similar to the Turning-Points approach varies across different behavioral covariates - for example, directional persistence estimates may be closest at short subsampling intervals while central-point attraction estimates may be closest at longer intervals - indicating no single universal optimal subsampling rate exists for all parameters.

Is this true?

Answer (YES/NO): NO